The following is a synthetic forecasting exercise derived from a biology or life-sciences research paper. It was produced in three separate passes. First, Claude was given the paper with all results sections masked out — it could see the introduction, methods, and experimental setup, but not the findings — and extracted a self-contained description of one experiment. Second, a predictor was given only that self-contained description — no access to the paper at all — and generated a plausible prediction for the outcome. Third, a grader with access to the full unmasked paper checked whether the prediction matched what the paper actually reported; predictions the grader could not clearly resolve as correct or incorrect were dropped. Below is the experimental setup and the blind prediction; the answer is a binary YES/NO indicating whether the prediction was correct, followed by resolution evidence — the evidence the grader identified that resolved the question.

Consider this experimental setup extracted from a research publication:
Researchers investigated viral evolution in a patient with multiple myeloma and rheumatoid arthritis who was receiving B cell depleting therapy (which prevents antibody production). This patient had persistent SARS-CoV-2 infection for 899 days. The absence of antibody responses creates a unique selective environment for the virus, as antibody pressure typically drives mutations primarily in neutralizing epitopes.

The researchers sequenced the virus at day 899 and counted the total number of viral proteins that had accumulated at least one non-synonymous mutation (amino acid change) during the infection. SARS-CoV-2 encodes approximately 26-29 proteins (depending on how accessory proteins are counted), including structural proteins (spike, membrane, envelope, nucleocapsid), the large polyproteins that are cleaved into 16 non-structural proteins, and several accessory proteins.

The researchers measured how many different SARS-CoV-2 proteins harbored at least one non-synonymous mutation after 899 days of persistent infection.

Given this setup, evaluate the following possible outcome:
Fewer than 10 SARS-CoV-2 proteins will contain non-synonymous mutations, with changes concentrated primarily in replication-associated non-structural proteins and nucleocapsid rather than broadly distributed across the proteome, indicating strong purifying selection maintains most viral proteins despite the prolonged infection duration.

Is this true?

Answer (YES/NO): NO